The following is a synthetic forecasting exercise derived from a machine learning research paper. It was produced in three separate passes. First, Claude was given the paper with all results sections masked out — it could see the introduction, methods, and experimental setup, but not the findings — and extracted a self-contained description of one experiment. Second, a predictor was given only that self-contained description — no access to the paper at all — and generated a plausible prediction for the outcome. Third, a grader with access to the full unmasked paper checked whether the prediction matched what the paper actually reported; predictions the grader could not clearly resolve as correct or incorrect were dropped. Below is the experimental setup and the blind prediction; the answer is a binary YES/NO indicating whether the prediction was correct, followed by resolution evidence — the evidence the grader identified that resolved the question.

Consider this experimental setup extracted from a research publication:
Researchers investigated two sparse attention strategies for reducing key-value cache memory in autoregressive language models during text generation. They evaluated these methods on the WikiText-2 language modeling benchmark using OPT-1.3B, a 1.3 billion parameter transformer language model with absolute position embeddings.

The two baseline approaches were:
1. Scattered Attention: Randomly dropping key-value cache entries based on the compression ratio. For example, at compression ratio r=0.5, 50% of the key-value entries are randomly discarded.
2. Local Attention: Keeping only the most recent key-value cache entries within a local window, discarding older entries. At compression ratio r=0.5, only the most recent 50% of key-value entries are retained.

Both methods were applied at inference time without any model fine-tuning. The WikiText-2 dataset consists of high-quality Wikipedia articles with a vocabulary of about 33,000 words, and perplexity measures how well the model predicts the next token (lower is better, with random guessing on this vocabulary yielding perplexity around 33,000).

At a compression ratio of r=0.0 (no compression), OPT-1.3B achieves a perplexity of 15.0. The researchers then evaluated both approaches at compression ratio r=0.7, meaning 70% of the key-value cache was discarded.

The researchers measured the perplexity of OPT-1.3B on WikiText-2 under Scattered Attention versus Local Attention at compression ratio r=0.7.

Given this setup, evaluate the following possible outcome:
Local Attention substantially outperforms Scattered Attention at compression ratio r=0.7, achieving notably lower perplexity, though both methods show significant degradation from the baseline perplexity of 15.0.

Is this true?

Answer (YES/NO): YES